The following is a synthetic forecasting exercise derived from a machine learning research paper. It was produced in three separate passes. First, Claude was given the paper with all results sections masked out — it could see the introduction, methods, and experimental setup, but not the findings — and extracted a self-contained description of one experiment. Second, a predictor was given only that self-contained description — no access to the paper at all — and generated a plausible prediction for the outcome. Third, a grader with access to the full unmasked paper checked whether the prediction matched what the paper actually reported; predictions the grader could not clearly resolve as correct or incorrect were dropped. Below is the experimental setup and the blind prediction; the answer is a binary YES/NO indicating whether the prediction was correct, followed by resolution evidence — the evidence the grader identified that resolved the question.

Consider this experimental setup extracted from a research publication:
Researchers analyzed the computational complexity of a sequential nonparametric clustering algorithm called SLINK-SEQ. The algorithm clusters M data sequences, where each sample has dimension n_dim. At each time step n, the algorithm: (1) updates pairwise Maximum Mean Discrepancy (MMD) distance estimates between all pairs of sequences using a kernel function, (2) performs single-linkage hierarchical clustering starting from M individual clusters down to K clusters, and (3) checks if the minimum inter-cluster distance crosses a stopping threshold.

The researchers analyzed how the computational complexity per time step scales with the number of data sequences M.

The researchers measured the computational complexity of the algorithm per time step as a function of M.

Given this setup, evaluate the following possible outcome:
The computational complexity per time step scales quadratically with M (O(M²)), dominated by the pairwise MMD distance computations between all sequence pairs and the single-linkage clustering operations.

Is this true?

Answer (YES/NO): YES